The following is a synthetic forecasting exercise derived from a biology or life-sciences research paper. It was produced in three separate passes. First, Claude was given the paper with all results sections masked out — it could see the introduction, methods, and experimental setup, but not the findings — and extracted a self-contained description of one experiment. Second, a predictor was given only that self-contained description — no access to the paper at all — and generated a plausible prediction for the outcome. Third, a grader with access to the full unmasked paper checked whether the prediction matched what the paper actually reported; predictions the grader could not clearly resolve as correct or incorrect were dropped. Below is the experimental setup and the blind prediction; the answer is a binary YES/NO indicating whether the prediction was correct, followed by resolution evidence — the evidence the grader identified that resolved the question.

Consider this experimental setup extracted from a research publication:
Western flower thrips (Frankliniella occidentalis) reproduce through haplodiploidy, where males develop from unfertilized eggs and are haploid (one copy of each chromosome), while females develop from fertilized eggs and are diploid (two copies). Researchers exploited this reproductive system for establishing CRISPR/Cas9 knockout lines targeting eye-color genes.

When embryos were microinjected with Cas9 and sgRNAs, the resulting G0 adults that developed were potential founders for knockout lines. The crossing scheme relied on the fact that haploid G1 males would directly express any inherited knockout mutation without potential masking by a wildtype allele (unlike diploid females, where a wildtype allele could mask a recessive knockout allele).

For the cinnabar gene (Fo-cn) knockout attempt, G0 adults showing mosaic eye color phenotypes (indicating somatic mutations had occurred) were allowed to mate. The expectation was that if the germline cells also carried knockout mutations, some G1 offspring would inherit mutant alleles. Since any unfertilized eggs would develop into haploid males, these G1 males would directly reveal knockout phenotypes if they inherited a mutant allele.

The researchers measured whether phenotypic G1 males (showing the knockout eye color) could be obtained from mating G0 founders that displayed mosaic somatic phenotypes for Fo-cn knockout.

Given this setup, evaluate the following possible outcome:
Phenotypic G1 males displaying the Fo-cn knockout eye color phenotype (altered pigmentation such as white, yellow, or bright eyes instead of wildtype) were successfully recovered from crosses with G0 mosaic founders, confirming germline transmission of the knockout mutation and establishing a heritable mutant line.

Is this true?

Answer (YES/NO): NO